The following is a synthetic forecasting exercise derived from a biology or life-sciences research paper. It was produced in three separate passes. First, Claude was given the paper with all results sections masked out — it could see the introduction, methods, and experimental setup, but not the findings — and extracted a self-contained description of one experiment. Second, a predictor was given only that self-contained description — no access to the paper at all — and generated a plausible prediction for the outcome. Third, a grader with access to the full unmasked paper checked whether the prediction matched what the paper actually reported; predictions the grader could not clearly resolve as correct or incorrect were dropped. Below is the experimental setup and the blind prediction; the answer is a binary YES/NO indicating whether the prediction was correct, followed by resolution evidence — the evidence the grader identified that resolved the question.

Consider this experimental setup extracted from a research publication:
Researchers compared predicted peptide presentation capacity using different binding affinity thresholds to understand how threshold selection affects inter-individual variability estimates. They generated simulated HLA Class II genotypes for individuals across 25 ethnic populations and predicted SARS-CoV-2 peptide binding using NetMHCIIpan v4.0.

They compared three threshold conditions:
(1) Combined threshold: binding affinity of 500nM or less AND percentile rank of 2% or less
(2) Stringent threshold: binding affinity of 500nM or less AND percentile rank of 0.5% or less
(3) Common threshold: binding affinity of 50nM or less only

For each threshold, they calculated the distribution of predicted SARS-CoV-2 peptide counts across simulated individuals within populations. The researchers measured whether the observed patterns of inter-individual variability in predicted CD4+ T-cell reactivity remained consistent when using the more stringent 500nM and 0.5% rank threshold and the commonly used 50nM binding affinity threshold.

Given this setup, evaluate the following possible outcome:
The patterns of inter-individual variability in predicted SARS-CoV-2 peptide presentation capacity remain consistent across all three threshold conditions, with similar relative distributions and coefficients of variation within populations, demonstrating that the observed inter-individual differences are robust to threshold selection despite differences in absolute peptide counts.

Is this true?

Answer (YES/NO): NO